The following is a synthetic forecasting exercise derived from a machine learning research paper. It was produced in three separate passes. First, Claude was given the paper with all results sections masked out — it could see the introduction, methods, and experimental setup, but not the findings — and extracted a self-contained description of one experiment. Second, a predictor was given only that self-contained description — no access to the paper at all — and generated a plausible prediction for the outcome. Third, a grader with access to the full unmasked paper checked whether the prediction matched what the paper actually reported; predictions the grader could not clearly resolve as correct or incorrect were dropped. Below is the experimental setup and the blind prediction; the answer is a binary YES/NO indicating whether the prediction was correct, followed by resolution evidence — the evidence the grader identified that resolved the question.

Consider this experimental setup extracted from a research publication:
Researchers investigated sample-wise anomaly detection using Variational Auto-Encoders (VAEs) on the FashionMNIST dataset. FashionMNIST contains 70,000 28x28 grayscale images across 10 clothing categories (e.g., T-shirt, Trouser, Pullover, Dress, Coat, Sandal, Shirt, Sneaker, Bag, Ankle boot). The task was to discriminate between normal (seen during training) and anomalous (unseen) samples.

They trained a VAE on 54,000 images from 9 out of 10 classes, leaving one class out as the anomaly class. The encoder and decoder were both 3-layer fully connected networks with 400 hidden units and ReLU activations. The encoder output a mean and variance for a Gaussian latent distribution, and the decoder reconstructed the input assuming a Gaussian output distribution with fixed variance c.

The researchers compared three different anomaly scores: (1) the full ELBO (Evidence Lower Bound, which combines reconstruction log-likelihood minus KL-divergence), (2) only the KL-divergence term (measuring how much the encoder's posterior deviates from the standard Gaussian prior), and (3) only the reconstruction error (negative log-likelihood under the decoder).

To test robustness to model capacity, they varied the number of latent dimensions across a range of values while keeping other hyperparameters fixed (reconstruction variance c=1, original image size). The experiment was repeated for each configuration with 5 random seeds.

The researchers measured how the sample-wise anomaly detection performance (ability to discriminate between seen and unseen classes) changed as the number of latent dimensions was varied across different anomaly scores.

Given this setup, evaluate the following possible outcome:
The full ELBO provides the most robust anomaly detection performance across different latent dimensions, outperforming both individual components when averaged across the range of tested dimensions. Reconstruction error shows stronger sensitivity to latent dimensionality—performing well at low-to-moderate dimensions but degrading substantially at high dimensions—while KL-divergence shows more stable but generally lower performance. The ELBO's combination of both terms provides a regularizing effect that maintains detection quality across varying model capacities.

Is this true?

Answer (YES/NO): NO